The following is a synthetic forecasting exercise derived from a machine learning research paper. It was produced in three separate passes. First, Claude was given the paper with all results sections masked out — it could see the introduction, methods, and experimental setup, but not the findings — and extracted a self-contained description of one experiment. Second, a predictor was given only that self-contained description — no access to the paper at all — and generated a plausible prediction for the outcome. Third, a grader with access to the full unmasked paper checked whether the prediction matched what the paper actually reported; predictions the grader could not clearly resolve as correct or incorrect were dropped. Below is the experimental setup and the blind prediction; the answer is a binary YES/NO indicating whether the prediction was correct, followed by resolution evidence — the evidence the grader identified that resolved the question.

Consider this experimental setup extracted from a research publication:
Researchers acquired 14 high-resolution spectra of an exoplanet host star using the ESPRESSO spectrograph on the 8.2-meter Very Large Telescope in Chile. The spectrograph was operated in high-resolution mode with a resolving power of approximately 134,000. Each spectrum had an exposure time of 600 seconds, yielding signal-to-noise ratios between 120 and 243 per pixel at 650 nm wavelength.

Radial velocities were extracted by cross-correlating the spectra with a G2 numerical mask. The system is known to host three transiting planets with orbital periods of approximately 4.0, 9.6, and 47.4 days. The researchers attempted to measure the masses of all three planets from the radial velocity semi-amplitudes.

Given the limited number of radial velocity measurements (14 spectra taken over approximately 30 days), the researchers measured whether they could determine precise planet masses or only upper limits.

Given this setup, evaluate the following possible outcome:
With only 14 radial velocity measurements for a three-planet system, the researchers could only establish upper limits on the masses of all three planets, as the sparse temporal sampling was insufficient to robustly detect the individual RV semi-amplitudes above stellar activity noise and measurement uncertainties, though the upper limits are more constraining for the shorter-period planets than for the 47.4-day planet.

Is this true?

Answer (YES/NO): YES